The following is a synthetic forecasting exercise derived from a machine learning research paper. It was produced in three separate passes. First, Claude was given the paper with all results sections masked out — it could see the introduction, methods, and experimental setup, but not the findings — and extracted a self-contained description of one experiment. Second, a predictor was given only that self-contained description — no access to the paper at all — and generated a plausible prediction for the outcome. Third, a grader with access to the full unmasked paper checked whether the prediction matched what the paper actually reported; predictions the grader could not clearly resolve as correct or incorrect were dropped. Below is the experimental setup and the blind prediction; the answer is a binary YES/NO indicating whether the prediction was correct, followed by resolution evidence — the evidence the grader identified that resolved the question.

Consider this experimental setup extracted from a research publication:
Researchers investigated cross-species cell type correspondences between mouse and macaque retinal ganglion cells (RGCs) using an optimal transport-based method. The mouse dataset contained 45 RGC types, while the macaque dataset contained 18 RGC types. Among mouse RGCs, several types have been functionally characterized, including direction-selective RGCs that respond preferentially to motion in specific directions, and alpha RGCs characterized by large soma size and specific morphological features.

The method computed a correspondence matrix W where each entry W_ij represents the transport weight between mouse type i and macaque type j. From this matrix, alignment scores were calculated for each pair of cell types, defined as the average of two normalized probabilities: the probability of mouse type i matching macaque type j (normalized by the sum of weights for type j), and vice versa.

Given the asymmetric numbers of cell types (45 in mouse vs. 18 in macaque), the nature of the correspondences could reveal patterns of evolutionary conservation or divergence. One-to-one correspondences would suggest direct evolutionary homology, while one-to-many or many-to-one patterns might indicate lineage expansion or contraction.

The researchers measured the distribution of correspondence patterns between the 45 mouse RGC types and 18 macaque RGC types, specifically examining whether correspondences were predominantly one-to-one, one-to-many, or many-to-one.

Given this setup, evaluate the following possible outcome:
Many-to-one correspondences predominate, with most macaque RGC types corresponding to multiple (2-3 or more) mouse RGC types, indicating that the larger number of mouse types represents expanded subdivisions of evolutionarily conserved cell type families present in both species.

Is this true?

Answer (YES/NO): NO